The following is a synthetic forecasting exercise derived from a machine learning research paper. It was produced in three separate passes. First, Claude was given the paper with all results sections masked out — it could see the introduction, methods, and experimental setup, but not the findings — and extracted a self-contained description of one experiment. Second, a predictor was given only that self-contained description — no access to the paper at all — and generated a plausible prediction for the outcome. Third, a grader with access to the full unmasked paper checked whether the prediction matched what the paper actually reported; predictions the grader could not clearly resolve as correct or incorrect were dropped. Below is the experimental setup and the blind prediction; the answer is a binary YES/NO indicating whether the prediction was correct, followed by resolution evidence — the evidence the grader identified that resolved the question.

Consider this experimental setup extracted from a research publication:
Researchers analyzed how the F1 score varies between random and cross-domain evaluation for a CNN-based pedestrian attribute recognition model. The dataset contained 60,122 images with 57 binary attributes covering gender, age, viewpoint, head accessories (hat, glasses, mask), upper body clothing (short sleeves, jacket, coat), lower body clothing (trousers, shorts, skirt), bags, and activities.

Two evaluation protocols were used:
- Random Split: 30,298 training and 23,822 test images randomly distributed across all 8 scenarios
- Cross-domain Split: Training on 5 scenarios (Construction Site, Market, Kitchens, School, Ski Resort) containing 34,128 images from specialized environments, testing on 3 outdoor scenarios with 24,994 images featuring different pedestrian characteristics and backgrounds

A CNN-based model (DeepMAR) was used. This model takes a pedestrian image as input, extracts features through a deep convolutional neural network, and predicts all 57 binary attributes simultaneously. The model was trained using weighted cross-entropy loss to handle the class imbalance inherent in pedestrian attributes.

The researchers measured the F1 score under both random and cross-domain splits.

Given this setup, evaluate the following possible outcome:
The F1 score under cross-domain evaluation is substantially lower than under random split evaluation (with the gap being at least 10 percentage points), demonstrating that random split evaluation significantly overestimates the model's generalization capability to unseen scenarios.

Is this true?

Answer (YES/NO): YES